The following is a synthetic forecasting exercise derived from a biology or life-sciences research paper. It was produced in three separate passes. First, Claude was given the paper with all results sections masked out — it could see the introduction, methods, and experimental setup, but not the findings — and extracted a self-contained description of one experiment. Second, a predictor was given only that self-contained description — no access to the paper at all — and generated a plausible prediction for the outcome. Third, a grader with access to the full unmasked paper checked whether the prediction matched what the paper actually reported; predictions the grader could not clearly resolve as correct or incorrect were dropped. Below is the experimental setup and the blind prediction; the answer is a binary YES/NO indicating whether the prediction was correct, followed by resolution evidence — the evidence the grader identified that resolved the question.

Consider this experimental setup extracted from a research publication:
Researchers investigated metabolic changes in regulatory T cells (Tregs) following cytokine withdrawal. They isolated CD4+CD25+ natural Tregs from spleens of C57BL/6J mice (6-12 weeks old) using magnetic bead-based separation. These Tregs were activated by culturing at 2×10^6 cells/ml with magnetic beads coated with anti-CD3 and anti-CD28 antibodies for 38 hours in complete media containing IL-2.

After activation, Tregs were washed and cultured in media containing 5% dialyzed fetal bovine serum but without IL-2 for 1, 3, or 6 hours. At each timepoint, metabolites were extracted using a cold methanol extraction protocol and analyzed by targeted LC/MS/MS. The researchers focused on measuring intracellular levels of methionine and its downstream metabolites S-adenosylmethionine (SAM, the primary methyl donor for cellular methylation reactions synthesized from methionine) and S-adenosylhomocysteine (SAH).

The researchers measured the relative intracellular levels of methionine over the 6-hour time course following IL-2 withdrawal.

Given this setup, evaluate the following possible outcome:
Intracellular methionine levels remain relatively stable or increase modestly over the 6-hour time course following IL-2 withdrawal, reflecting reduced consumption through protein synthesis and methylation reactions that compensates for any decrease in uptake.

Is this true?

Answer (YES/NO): NO